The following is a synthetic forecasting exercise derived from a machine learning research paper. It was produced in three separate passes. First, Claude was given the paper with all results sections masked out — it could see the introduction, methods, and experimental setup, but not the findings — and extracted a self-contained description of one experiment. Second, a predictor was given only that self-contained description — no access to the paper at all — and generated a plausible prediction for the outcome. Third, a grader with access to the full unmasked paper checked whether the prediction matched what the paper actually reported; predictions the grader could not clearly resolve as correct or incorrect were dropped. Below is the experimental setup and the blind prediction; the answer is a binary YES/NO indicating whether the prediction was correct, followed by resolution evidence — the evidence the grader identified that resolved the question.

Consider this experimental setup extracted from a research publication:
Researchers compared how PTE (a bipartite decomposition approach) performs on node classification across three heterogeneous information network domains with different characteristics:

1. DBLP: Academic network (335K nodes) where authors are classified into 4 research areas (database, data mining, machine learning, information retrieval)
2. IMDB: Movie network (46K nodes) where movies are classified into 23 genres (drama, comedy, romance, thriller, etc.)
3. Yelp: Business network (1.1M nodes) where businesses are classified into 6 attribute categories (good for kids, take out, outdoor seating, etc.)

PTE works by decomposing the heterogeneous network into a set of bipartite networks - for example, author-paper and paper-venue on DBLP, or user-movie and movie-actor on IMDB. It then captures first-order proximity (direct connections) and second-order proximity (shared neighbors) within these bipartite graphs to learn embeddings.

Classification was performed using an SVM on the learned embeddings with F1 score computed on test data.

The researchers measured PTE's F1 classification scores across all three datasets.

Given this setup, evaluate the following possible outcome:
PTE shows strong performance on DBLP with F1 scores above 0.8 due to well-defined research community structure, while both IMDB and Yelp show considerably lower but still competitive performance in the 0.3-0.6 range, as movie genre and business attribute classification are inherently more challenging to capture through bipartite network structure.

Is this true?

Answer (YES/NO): NO